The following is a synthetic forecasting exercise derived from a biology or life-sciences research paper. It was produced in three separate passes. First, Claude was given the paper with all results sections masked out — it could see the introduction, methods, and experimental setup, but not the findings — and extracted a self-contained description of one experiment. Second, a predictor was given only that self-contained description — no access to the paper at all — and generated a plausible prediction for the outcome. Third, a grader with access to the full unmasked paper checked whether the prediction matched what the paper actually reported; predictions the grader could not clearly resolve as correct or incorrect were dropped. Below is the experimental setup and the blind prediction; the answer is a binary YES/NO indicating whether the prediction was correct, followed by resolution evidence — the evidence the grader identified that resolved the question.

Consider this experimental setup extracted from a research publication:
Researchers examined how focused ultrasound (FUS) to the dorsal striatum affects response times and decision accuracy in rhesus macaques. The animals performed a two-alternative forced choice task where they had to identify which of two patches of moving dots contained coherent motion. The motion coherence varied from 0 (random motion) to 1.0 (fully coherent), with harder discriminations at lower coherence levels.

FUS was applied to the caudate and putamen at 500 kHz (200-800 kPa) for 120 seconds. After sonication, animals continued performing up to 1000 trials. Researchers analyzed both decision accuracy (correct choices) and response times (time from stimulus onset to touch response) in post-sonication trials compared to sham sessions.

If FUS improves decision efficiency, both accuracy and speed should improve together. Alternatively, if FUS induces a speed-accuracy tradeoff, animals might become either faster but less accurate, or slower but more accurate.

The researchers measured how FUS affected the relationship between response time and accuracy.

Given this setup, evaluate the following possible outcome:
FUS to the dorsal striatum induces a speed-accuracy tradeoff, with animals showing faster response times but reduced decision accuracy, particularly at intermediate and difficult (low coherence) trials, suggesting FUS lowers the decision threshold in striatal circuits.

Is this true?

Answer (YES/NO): NO